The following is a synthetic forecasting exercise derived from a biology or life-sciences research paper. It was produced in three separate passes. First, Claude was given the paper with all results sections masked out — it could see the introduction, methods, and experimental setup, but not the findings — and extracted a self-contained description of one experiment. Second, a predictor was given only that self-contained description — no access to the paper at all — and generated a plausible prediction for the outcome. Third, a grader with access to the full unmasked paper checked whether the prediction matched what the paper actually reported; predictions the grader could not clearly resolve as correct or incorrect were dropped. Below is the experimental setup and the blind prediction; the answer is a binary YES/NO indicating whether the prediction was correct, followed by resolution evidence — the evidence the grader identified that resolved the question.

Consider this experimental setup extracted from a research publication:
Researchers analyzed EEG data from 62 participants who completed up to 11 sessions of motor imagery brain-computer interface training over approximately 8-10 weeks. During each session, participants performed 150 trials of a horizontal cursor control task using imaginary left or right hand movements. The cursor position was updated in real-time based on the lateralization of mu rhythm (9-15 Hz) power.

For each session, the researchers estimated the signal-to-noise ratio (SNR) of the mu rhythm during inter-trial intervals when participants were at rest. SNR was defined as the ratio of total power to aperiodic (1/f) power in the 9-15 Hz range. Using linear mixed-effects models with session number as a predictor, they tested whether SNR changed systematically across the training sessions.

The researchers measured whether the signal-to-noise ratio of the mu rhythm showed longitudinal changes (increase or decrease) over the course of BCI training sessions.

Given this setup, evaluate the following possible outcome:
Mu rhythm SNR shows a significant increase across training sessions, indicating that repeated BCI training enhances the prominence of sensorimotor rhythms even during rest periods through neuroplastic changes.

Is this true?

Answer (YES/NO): NO